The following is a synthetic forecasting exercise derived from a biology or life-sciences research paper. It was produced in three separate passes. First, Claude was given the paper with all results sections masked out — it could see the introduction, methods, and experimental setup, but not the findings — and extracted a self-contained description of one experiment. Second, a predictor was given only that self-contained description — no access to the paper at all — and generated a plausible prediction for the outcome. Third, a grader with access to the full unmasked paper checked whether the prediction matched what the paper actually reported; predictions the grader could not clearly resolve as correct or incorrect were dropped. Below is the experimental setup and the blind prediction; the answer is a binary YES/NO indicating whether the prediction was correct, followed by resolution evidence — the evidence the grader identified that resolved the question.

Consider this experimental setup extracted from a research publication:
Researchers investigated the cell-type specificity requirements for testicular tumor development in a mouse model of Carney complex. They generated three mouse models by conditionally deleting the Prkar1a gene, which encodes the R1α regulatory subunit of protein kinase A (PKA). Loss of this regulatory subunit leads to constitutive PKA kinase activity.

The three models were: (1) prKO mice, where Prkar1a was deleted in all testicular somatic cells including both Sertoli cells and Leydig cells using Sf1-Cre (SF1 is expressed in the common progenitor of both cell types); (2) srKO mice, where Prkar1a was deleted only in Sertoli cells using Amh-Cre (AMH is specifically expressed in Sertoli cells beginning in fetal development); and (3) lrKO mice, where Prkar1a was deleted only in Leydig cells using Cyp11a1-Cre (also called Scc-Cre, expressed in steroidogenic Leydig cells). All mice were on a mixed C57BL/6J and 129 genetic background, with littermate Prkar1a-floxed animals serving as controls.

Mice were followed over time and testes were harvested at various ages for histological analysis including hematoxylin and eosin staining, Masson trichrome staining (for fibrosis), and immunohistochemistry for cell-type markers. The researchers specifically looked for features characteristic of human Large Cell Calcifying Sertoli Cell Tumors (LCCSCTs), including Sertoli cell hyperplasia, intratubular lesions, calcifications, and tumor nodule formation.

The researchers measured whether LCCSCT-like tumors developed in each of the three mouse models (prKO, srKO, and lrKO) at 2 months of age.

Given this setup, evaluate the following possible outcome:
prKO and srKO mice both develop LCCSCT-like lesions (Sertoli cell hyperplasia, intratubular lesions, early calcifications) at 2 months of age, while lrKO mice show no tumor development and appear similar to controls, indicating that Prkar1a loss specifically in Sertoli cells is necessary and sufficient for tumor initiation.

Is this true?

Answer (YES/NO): NO